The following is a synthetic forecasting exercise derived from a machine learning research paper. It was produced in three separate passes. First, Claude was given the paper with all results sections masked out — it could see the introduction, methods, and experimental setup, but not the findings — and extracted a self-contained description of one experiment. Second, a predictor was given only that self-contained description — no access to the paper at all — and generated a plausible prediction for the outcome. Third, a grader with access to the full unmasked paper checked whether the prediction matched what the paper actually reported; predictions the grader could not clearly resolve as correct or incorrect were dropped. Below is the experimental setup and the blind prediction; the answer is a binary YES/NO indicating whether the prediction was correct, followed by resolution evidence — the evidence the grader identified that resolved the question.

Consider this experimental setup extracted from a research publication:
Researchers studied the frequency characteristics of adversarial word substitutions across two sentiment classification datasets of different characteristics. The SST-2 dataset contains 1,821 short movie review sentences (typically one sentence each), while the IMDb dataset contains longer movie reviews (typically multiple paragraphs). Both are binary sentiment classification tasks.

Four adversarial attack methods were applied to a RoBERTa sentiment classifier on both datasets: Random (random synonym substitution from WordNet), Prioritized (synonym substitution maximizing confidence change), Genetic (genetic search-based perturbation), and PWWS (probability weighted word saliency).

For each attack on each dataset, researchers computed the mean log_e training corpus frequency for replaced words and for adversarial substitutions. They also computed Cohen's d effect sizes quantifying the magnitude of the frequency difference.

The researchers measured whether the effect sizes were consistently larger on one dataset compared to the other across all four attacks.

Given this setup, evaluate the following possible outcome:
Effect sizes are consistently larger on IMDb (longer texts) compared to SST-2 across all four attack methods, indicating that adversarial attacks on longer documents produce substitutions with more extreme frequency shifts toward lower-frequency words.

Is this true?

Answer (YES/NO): YES